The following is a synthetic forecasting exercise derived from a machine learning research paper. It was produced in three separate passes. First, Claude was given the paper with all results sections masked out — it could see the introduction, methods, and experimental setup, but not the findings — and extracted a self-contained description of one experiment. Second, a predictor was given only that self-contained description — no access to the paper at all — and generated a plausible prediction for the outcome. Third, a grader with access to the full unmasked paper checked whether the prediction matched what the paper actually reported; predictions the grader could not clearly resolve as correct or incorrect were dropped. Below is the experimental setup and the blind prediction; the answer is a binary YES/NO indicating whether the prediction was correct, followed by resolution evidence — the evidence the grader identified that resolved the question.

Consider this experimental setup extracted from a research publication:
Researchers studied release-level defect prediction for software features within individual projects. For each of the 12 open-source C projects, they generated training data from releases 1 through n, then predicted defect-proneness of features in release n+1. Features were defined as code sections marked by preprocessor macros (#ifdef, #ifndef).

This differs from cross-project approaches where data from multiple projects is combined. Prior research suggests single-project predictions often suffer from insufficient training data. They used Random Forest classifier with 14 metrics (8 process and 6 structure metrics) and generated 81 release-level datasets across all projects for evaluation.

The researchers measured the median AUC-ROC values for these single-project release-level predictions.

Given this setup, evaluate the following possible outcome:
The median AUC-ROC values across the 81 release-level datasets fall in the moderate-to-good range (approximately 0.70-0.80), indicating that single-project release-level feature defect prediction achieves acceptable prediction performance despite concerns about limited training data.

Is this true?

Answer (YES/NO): NO